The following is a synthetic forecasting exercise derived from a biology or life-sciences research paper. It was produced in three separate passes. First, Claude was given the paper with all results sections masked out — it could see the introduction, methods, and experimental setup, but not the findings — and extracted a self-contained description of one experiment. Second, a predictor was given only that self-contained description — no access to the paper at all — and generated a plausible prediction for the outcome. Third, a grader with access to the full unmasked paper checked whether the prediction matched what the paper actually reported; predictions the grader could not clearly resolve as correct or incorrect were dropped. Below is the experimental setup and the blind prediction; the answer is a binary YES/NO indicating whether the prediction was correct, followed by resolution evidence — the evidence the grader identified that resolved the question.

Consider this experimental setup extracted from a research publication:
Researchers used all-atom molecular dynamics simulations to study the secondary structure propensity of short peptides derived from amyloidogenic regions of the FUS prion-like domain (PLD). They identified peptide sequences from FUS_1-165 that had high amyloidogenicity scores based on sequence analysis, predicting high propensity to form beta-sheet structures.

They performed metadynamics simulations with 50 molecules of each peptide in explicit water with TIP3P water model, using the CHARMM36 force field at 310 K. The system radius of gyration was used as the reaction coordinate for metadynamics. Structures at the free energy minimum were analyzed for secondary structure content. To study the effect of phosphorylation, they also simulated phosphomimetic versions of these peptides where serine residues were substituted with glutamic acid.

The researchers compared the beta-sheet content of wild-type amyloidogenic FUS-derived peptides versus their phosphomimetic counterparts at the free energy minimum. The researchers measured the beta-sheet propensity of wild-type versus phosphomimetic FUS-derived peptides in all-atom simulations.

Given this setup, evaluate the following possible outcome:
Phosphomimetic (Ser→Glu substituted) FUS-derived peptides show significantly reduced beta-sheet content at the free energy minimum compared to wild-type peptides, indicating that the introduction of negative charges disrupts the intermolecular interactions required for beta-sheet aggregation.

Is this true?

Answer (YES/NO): YES